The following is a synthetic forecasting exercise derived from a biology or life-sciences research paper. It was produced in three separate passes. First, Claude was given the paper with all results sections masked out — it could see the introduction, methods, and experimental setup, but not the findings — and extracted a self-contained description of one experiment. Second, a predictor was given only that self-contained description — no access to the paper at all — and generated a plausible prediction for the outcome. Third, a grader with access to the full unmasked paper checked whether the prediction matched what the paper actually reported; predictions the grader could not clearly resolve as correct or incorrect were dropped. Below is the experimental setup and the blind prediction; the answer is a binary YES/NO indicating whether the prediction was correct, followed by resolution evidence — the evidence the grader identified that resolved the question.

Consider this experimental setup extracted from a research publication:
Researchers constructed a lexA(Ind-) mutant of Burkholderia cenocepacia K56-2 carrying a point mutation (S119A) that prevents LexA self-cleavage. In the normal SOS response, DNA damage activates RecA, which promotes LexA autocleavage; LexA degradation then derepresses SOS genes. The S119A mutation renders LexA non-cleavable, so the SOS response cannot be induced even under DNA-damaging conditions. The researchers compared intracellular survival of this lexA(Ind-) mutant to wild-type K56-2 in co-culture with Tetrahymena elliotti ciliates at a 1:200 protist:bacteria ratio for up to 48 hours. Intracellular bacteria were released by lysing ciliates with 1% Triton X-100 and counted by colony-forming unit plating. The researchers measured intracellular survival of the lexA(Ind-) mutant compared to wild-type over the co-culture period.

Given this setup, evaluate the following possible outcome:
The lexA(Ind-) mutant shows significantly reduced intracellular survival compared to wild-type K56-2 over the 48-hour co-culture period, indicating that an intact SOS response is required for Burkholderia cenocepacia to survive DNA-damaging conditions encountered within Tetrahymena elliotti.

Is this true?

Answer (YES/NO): YES